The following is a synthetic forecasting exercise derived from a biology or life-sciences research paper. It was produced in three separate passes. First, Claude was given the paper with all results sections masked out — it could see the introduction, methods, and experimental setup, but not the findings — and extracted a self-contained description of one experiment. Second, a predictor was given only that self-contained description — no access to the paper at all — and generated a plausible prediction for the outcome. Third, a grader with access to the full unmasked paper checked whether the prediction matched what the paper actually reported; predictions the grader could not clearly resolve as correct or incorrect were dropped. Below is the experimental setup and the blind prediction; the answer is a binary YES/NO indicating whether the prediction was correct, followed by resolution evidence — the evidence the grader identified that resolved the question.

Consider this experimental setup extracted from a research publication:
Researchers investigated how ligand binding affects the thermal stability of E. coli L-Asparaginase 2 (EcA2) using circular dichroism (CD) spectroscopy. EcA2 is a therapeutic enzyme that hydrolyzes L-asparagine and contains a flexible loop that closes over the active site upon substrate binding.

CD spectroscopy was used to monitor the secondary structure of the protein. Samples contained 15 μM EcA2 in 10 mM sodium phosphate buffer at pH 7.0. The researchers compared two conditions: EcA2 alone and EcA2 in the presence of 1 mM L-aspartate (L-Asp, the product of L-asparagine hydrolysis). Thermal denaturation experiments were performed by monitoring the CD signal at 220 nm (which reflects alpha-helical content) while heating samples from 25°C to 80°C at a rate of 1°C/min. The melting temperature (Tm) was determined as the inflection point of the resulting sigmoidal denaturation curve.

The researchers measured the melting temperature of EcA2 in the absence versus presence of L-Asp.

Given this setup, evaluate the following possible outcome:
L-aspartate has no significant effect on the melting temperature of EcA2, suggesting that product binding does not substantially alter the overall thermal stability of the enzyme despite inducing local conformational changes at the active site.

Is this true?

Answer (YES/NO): YES